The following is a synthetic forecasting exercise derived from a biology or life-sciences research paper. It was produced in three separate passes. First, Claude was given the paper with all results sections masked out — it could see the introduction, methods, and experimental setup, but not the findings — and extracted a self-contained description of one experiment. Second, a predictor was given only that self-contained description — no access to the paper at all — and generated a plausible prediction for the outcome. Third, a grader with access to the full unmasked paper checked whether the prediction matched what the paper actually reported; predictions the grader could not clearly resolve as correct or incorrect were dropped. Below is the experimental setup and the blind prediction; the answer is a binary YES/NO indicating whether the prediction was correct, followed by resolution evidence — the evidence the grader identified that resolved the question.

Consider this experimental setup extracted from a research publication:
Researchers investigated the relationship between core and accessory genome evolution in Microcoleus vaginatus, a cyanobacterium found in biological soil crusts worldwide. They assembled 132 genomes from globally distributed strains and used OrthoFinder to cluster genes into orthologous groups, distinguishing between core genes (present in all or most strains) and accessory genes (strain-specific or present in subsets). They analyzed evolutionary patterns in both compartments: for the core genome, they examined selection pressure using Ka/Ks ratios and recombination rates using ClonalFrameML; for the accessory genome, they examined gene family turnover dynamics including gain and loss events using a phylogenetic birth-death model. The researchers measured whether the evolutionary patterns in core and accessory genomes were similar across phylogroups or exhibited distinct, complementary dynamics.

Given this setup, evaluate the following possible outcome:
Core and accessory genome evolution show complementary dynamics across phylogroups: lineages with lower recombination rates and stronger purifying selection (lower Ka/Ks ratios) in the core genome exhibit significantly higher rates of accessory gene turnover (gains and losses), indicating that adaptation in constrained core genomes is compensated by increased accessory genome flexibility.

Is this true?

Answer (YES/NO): YES